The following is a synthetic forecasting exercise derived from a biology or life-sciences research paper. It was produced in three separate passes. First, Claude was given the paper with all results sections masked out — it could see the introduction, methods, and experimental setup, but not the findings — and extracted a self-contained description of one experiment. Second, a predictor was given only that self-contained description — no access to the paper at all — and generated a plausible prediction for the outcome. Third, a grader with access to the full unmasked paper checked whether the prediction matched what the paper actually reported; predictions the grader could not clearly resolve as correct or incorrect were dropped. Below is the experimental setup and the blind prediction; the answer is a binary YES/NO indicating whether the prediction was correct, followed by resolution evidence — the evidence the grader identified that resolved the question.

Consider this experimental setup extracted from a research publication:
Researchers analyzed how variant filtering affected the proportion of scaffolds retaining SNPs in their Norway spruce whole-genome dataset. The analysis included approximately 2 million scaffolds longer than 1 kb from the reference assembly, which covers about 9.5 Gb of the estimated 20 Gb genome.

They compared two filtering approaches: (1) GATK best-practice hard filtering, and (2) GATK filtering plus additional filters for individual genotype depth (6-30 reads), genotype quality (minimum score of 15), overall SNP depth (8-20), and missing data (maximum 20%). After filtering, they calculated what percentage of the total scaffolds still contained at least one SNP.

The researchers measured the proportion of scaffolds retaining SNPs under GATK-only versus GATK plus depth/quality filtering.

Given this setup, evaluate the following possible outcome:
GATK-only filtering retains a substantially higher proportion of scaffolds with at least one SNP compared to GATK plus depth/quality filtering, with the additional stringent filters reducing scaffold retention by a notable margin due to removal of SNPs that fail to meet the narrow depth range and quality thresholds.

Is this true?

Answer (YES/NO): YES